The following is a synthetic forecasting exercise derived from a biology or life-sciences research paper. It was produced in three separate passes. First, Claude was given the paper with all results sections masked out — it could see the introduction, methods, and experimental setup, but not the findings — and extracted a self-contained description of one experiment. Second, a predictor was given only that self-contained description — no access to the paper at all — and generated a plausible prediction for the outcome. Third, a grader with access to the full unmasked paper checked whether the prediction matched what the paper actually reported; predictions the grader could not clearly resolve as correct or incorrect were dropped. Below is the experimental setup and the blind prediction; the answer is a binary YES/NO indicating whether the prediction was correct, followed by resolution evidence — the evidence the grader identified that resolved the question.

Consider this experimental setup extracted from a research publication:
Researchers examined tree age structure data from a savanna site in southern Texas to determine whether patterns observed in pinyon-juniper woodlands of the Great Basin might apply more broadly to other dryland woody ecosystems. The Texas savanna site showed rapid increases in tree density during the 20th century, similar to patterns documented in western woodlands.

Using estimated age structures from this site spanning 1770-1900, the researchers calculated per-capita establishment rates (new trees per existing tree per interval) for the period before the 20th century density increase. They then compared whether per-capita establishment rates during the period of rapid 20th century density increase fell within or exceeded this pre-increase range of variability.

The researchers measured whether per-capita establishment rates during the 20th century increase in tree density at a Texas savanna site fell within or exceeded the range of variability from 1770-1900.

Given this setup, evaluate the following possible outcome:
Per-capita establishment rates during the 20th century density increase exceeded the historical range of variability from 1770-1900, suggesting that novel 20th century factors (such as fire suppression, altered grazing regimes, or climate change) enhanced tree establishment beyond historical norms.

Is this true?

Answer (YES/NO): NO